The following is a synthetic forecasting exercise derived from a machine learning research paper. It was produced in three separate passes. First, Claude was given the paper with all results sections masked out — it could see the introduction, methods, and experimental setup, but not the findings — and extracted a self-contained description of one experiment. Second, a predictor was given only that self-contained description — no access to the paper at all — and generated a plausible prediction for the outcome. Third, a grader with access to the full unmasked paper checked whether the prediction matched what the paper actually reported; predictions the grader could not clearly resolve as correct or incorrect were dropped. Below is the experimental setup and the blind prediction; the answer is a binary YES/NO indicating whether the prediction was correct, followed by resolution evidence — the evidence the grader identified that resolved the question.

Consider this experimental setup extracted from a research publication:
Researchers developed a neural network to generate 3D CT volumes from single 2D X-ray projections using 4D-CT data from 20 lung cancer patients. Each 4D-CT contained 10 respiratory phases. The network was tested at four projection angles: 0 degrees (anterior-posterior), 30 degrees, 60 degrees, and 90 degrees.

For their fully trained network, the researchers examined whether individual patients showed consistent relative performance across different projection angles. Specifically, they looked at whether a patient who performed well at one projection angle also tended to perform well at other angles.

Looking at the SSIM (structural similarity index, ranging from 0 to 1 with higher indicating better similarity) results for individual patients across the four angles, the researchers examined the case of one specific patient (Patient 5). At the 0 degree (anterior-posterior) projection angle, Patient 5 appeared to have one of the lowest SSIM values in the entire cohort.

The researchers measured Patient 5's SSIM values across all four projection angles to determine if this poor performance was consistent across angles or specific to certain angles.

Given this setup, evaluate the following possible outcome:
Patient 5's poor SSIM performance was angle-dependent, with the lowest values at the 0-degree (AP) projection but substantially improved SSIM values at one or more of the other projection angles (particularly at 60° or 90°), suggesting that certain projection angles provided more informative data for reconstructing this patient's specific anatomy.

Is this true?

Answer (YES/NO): YES